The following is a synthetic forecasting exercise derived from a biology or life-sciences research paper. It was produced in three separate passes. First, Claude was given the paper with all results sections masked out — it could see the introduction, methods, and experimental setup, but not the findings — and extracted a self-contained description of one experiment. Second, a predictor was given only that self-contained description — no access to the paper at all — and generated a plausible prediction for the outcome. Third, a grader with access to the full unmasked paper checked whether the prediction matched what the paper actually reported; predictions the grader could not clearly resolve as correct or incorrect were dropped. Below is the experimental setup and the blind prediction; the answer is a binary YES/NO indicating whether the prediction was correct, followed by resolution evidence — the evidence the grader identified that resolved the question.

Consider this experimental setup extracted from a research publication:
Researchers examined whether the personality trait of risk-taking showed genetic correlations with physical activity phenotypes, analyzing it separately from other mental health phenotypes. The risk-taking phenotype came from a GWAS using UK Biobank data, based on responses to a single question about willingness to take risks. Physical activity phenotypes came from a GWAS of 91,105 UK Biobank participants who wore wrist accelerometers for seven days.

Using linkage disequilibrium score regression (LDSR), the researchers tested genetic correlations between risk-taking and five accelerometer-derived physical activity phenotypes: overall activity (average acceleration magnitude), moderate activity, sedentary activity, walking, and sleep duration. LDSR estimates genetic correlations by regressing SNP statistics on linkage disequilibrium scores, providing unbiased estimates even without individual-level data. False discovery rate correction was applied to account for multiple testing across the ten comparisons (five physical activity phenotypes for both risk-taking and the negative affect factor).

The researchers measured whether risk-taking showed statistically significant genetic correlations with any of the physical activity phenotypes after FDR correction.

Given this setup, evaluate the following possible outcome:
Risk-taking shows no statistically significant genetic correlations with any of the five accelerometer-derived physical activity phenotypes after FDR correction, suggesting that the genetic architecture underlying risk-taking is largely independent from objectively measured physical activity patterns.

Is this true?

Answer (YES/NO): NO